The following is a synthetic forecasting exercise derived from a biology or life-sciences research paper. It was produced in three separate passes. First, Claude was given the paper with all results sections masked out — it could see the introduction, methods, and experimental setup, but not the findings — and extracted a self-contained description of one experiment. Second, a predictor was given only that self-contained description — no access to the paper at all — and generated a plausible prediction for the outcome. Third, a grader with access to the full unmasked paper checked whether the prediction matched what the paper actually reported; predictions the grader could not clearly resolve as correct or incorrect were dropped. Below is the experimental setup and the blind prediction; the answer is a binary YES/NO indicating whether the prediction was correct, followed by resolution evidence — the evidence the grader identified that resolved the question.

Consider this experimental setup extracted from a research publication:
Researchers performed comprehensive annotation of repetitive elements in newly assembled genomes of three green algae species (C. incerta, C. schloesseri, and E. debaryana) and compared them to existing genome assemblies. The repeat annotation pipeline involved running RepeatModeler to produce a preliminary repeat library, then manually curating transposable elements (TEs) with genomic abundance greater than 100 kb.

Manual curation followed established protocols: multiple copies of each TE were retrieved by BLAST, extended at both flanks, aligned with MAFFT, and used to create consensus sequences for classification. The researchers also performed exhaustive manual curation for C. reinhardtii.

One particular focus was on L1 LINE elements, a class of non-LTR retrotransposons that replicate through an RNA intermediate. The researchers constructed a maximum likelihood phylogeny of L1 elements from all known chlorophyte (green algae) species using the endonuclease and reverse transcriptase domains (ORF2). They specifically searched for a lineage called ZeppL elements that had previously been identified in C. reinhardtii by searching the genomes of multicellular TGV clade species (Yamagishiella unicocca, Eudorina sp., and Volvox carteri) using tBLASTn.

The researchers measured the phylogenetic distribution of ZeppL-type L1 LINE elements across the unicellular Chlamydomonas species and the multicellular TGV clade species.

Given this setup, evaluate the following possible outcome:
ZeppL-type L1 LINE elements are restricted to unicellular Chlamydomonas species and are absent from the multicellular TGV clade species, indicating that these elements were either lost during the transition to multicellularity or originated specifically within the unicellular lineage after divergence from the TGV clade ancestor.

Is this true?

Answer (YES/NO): NO